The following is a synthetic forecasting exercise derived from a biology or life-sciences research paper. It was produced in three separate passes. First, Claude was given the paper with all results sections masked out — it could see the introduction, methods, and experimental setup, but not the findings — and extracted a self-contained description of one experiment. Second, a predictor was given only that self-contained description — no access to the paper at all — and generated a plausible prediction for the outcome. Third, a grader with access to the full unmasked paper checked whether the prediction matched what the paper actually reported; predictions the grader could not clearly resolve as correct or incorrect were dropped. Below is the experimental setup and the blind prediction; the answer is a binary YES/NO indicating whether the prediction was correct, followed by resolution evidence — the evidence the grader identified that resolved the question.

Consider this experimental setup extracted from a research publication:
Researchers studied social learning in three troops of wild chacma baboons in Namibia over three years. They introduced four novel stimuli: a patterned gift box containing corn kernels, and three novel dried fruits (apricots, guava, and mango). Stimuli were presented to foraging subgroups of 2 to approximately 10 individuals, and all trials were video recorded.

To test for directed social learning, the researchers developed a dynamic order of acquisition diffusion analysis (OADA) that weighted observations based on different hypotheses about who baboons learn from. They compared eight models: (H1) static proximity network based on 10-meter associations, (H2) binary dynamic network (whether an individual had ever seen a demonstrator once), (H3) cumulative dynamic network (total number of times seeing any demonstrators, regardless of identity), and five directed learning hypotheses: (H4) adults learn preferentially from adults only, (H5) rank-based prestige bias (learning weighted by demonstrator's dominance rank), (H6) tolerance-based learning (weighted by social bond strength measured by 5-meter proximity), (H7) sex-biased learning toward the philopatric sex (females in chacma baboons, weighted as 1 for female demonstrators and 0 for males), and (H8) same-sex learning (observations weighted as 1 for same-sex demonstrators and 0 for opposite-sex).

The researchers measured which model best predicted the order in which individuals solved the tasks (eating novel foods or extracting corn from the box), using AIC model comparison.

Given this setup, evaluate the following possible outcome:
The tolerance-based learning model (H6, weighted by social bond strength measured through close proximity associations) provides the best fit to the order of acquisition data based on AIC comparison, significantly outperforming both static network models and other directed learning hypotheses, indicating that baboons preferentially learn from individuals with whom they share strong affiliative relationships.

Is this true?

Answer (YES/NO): NO